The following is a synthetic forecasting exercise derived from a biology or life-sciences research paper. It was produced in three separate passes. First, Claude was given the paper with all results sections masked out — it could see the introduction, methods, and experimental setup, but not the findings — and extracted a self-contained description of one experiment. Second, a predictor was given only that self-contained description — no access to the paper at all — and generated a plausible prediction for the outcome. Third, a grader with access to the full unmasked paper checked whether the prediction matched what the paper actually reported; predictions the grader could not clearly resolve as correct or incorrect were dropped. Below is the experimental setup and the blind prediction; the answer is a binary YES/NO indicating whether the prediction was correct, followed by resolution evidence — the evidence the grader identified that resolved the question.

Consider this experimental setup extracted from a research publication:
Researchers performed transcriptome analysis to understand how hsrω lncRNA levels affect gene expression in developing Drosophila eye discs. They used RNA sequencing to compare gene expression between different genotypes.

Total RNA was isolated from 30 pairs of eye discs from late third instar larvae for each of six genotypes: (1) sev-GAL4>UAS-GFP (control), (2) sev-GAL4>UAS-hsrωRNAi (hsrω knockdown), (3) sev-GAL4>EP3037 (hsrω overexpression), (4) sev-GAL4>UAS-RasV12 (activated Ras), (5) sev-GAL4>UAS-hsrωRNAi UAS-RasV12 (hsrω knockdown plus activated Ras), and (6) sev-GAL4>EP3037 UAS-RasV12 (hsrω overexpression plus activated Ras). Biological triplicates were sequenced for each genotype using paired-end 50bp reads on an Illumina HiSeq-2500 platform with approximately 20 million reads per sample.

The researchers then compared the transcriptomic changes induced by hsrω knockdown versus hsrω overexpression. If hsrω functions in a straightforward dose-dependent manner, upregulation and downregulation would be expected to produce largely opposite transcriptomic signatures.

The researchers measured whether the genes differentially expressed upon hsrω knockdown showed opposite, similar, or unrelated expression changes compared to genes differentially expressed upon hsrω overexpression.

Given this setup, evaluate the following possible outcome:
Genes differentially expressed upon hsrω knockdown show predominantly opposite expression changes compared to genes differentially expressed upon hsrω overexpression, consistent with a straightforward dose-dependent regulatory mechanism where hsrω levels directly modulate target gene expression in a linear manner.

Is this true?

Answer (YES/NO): NO